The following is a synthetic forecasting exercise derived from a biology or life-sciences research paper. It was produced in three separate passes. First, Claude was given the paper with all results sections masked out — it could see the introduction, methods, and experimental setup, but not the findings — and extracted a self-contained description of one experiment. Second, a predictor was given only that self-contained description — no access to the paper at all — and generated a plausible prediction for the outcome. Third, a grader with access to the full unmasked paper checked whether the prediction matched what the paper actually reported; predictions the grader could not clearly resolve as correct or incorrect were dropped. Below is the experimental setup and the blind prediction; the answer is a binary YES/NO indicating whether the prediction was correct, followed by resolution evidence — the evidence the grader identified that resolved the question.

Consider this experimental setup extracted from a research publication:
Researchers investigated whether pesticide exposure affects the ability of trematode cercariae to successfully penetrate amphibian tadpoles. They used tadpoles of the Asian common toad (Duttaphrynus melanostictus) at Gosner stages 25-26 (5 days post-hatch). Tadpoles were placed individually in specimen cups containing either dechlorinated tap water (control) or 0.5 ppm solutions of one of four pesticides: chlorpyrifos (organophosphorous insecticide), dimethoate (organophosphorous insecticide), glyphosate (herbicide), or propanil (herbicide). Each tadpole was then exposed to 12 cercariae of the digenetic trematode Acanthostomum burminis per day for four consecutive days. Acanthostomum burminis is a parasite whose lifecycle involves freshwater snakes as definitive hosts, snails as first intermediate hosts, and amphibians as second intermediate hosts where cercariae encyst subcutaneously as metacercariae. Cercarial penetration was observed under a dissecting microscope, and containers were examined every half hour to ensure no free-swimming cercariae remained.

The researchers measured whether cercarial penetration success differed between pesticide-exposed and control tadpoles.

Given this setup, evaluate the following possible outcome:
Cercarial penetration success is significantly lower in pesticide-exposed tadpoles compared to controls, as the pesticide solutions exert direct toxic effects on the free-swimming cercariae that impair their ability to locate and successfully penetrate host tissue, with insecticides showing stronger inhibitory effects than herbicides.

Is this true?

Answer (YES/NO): NO